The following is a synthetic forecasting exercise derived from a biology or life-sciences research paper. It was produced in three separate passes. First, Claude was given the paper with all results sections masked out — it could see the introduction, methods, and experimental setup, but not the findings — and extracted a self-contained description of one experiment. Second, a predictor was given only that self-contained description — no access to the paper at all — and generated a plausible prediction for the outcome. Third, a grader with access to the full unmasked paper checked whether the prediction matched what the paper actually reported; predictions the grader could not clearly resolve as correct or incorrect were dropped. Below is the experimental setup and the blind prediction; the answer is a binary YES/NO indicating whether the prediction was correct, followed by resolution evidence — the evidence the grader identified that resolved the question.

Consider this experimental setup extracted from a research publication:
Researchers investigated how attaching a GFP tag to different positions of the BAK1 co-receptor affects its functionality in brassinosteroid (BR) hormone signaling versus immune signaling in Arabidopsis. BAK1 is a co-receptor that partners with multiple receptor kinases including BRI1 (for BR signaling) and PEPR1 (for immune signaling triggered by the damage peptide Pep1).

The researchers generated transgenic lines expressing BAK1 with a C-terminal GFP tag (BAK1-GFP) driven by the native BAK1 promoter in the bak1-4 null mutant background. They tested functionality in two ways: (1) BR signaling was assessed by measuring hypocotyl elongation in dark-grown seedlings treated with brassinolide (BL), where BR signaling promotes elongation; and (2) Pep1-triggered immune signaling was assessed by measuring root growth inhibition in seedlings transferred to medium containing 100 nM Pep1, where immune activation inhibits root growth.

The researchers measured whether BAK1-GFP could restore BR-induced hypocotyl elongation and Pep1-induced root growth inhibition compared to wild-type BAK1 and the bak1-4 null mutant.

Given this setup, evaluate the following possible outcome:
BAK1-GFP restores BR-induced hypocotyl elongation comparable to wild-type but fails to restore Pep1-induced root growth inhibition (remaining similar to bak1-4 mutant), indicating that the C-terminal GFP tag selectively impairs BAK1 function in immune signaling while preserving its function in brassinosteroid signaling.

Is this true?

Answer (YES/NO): NO